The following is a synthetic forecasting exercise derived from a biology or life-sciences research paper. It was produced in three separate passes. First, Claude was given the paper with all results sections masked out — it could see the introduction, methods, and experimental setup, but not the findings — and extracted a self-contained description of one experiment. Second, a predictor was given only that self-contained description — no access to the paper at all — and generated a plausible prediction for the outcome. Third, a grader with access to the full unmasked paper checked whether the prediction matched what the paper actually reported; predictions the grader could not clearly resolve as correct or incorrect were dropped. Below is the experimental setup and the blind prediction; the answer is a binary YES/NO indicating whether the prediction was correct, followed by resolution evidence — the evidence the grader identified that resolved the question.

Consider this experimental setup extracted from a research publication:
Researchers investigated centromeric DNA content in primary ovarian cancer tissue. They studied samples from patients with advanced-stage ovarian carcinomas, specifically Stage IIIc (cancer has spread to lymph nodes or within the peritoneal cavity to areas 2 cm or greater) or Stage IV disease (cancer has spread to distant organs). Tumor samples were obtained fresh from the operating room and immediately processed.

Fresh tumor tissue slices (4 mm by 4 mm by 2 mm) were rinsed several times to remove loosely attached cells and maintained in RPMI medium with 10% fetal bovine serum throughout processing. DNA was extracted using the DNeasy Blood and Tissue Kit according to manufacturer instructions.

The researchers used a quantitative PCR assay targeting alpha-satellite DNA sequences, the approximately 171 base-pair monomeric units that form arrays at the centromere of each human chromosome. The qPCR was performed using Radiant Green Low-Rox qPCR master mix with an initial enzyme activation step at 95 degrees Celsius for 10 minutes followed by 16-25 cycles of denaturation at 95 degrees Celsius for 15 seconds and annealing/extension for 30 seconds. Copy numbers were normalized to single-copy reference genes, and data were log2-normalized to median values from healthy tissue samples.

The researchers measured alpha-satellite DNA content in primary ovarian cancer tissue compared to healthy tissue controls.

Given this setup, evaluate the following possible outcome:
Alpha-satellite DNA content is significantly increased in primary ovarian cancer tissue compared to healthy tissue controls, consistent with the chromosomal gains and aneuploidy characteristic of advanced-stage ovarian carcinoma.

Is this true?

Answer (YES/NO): NO